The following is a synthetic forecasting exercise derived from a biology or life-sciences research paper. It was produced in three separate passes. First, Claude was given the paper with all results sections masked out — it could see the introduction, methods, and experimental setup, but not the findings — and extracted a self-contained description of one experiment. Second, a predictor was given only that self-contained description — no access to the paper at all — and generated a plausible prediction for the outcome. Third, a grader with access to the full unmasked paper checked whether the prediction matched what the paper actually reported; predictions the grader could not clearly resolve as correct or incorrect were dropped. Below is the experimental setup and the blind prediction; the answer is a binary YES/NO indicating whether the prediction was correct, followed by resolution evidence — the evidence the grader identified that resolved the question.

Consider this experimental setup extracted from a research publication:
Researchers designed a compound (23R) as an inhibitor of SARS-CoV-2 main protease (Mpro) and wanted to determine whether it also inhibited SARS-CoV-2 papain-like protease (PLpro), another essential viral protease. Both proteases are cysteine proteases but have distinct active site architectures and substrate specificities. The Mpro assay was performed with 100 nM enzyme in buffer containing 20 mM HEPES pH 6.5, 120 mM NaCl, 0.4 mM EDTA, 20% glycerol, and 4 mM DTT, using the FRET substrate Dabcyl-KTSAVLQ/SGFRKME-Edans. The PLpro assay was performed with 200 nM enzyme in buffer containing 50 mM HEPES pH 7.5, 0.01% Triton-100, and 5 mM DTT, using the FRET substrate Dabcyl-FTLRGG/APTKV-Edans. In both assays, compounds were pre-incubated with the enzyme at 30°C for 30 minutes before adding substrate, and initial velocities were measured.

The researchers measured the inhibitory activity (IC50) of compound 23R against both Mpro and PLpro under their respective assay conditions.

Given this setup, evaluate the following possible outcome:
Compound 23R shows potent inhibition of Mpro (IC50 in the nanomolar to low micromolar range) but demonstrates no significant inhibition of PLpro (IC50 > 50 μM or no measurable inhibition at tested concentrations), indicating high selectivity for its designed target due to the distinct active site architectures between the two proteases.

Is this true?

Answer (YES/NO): NO